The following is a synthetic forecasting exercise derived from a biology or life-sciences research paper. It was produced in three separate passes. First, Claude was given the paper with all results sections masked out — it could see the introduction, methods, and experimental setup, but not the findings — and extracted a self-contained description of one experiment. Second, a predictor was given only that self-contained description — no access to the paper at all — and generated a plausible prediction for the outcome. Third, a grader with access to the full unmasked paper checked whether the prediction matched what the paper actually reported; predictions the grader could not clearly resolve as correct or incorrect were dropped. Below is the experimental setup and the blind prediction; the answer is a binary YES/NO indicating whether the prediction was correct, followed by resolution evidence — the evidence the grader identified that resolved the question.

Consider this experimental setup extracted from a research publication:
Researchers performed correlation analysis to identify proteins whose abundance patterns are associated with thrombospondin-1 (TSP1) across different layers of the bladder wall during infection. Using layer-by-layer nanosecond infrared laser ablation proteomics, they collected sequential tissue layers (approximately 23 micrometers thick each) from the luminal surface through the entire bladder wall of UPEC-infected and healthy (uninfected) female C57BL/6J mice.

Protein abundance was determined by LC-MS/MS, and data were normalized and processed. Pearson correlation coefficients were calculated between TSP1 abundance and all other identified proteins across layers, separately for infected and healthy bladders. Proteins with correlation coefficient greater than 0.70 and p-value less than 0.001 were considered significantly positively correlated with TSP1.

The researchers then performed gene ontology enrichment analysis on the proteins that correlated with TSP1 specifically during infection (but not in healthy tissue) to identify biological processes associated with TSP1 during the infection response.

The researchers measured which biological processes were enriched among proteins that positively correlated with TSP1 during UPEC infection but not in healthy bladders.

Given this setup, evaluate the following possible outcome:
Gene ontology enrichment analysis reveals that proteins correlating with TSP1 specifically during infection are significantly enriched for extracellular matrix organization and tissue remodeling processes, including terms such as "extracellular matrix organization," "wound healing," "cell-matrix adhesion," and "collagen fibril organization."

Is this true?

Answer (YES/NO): NO